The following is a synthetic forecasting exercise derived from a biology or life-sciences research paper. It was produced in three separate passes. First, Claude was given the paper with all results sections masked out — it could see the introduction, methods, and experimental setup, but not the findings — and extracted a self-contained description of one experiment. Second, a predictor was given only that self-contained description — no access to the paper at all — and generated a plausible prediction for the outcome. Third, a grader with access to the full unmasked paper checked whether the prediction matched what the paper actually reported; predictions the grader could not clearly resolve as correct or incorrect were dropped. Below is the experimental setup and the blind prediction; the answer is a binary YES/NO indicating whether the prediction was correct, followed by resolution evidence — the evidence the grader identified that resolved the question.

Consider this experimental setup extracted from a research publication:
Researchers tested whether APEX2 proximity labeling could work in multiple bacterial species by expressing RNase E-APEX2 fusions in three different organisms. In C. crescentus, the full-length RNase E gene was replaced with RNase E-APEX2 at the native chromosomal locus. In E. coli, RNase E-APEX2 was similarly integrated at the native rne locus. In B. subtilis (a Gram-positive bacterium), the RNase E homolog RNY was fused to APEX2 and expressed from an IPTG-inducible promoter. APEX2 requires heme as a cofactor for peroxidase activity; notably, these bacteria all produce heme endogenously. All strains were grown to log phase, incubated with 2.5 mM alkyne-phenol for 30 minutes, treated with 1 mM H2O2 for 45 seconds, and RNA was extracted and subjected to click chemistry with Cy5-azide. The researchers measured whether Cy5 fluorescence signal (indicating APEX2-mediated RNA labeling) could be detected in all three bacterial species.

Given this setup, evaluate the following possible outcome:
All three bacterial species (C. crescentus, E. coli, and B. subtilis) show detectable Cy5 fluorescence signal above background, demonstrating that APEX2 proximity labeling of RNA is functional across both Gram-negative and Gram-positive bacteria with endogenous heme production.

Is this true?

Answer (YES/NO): YES